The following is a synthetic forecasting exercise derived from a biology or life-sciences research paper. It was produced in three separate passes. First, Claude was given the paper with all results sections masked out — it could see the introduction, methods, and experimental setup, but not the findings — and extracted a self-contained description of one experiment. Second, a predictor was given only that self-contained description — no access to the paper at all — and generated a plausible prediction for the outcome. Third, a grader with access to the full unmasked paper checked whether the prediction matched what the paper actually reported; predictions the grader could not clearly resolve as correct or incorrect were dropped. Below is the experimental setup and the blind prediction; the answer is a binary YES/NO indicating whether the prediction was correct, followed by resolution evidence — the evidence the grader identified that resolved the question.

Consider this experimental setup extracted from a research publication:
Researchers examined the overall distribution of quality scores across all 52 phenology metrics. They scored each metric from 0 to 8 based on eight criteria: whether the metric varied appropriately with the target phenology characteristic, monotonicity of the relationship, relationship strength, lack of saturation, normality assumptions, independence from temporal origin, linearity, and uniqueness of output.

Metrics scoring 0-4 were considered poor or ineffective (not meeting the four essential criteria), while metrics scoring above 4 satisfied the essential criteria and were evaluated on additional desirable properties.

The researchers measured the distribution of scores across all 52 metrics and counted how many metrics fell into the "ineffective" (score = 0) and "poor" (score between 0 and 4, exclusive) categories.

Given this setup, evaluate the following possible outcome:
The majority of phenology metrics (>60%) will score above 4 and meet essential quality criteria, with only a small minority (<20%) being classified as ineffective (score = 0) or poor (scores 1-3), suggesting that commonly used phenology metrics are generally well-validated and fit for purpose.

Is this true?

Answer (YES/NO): NO